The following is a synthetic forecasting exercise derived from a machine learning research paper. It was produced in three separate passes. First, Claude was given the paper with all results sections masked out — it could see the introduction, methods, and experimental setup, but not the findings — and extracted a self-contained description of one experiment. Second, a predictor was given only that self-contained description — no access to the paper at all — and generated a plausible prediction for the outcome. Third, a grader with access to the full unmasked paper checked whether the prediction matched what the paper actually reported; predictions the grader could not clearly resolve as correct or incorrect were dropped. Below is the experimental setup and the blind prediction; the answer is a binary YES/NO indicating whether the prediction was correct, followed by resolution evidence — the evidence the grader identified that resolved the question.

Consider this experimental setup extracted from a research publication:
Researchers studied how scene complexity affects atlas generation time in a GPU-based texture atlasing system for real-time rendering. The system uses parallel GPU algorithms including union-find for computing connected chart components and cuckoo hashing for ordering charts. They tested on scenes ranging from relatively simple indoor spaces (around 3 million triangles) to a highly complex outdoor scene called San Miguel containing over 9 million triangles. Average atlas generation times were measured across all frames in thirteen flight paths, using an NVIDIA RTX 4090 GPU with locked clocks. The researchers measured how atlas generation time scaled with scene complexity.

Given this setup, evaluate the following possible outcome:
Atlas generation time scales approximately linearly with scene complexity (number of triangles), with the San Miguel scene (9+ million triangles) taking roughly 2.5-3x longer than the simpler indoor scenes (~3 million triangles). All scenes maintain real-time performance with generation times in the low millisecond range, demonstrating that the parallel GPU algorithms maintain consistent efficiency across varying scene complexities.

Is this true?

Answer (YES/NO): NO